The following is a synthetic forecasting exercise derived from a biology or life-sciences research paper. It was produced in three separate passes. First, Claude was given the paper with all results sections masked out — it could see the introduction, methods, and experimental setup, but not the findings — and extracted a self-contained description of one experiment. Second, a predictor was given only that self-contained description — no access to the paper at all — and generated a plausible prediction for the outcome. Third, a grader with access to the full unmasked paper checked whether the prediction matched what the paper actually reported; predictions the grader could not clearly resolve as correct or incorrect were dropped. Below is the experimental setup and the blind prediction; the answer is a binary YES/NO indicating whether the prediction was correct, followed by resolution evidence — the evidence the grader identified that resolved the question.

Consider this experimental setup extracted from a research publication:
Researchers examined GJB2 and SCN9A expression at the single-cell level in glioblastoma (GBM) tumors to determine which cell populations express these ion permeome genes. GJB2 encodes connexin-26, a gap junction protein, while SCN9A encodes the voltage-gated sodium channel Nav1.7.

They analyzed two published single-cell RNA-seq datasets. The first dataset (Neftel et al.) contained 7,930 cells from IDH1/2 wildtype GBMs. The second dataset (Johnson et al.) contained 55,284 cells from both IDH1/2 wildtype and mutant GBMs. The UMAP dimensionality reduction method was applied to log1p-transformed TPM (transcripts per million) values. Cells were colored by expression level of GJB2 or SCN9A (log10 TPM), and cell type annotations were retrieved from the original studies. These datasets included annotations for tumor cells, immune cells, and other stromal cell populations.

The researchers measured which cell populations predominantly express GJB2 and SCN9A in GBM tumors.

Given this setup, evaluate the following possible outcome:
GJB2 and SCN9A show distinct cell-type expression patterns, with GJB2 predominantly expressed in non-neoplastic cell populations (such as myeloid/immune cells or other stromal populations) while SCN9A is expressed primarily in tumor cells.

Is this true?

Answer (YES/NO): NO